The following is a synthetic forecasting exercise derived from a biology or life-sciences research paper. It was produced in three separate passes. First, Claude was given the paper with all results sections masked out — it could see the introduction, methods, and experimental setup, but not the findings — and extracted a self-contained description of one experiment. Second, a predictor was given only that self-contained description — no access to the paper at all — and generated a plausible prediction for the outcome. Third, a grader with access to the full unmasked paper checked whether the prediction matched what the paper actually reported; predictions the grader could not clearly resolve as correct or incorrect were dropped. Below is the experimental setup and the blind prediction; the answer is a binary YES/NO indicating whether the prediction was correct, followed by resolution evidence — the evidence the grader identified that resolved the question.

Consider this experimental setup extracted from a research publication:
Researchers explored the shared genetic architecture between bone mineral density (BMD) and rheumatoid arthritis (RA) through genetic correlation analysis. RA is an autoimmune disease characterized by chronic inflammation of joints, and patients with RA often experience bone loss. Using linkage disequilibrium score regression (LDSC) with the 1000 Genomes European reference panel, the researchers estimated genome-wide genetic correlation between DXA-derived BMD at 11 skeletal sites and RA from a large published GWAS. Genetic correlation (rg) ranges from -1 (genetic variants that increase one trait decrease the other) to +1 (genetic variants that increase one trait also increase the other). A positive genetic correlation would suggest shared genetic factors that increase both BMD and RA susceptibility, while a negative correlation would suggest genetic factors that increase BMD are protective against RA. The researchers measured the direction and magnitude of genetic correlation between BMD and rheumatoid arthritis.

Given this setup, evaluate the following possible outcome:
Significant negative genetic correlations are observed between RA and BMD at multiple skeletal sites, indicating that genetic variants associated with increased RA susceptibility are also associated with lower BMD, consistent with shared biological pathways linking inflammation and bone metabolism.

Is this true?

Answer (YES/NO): NO